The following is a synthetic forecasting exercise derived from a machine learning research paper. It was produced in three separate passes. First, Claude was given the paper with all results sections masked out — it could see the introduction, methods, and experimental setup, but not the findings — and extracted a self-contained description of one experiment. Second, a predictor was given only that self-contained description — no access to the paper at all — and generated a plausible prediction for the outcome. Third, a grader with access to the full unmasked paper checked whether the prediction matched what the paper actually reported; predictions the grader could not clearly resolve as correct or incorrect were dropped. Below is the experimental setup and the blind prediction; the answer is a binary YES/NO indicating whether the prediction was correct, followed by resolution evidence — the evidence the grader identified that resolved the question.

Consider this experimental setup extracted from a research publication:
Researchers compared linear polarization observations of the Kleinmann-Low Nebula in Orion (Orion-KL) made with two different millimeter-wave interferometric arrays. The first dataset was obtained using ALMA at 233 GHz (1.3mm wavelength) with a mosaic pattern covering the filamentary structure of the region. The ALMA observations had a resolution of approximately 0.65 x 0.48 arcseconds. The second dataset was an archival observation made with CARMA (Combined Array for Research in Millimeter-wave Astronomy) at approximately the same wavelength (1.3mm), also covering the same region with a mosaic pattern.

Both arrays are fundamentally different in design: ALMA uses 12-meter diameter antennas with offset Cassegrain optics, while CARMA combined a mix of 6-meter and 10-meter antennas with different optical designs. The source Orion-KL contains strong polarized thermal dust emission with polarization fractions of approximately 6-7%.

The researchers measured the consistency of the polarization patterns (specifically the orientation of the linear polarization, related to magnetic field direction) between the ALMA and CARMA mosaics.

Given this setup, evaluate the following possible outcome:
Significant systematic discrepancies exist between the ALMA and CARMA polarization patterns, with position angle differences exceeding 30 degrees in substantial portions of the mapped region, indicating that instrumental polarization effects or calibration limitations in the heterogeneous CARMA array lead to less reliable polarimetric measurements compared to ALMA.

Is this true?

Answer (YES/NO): NO